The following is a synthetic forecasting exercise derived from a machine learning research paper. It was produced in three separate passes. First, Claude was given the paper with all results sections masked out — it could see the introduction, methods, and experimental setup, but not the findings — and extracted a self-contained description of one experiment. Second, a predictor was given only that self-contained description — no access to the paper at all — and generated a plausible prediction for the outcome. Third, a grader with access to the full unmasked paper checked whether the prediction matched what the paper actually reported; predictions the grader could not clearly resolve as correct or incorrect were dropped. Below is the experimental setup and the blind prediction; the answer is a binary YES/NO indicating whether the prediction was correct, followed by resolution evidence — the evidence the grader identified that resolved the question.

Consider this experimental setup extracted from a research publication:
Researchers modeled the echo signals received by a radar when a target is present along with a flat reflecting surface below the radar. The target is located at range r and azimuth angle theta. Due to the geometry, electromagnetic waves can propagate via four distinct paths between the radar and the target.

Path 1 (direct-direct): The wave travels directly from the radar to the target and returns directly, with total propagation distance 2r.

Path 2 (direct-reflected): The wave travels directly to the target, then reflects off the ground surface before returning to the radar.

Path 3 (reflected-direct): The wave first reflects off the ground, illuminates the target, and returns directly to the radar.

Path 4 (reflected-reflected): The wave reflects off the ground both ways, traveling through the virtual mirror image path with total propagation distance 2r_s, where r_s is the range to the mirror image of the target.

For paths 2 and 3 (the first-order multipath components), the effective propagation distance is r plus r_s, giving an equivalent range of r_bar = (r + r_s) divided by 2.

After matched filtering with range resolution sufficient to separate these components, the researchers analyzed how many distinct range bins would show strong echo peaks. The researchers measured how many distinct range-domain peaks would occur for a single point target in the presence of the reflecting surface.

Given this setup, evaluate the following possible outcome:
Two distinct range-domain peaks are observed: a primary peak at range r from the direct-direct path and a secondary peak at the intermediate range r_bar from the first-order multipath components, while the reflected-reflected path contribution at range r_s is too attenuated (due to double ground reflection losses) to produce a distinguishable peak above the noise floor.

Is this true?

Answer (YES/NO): NO